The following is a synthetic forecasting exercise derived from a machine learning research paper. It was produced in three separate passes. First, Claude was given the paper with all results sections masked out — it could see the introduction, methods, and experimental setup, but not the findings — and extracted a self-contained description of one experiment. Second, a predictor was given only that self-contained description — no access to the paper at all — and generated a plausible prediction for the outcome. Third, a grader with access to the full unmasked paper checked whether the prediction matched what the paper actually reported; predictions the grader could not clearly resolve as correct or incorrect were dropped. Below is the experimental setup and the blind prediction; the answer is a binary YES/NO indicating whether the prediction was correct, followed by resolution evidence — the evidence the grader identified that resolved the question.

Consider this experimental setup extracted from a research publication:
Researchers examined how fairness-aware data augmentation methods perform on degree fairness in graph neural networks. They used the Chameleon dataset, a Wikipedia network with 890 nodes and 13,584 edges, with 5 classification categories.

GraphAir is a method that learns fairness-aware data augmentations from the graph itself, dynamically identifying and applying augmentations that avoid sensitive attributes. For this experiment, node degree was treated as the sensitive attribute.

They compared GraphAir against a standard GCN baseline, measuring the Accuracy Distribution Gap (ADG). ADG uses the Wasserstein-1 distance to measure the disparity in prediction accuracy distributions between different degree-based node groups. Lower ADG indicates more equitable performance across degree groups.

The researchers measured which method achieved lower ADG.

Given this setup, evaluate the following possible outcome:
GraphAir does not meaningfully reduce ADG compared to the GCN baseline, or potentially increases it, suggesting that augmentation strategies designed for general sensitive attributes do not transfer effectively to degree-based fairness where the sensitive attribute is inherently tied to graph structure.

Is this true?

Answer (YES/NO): YES